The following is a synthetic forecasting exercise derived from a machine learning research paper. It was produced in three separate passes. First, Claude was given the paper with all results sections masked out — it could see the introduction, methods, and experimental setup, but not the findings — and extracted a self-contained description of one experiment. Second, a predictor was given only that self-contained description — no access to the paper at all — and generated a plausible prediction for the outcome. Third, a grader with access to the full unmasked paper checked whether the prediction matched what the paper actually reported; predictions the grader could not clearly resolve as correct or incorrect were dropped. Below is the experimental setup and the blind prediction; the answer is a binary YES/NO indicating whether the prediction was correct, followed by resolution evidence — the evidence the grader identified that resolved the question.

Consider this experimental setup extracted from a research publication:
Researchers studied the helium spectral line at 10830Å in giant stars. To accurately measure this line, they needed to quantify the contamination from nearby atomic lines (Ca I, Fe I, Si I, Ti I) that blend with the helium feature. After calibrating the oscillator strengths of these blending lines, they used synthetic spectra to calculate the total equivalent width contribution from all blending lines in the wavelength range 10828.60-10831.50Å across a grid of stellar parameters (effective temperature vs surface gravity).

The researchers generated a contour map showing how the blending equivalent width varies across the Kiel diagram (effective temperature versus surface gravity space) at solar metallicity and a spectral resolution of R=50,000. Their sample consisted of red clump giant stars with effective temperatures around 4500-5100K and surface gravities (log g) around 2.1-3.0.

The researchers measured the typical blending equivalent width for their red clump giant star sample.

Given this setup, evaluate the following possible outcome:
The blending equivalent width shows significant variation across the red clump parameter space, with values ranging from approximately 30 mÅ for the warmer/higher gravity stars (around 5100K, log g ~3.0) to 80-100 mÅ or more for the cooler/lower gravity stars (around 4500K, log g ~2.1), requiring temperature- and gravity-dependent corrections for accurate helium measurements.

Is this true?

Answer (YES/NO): NO